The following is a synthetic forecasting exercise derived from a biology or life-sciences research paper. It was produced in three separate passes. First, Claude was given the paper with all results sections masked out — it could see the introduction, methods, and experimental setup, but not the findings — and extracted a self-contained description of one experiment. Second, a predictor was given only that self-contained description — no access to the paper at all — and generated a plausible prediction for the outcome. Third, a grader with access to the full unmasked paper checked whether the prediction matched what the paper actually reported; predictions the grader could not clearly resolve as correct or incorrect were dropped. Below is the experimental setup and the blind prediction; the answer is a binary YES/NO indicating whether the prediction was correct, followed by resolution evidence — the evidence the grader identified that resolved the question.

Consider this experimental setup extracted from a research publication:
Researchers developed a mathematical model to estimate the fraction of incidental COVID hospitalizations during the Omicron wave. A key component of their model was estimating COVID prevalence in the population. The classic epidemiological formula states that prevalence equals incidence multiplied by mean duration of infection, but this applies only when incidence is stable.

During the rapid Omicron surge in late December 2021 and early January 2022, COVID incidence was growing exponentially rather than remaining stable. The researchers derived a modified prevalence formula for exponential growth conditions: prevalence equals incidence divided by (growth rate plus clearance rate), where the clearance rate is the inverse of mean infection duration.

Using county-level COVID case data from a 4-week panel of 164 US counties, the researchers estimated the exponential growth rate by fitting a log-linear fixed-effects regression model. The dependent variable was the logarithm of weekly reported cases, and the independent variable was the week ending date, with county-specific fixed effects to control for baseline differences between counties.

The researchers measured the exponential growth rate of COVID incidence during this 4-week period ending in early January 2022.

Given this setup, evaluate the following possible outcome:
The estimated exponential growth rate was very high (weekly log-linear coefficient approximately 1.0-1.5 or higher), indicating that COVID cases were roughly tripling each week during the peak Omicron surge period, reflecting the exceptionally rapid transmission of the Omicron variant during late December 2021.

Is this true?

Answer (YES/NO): NO